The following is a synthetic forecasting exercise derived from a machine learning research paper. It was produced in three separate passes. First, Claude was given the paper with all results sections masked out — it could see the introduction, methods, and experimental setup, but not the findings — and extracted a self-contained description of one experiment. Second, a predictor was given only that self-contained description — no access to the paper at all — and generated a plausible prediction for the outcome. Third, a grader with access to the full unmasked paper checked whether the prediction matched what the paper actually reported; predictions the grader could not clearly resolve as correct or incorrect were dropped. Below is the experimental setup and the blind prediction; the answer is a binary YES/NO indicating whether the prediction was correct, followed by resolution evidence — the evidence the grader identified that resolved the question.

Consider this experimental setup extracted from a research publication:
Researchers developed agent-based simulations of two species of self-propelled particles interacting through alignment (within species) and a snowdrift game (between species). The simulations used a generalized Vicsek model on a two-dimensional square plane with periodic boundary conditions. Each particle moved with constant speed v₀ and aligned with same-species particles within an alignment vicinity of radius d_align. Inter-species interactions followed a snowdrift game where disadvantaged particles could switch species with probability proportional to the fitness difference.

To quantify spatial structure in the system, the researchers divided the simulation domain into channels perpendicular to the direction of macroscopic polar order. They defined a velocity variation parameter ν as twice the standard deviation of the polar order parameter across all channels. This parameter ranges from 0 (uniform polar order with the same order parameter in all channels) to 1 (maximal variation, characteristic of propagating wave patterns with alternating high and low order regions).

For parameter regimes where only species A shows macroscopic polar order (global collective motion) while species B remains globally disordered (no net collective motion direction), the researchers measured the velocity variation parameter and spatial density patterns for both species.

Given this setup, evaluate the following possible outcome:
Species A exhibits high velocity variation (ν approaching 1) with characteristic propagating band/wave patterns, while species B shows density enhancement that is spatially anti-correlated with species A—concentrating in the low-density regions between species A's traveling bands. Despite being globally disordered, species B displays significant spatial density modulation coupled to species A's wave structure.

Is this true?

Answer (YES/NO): NO